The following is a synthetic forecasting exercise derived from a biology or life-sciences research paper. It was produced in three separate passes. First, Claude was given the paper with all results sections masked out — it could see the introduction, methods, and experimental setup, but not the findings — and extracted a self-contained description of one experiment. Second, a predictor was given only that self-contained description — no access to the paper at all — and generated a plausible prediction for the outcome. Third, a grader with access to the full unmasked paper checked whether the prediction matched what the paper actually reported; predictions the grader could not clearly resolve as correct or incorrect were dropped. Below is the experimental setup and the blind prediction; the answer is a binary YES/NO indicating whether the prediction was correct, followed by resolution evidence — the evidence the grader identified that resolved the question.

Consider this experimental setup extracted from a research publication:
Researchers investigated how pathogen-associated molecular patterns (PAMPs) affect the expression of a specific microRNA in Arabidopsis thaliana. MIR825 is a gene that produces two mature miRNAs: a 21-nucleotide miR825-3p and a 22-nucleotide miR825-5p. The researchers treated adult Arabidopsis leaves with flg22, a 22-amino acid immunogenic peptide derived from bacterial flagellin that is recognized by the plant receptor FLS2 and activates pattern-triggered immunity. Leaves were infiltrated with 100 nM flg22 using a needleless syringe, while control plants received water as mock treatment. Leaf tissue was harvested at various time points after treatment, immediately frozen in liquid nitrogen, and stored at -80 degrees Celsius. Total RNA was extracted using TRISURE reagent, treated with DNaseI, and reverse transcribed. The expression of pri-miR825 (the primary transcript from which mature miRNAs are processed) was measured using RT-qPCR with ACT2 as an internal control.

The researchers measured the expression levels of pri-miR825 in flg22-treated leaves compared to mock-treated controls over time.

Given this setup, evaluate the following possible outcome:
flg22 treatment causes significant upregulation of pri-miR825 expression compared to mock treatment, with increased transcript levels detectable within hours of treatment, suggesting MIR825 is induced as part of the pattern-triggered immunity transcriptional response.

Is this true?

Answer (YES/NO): NO